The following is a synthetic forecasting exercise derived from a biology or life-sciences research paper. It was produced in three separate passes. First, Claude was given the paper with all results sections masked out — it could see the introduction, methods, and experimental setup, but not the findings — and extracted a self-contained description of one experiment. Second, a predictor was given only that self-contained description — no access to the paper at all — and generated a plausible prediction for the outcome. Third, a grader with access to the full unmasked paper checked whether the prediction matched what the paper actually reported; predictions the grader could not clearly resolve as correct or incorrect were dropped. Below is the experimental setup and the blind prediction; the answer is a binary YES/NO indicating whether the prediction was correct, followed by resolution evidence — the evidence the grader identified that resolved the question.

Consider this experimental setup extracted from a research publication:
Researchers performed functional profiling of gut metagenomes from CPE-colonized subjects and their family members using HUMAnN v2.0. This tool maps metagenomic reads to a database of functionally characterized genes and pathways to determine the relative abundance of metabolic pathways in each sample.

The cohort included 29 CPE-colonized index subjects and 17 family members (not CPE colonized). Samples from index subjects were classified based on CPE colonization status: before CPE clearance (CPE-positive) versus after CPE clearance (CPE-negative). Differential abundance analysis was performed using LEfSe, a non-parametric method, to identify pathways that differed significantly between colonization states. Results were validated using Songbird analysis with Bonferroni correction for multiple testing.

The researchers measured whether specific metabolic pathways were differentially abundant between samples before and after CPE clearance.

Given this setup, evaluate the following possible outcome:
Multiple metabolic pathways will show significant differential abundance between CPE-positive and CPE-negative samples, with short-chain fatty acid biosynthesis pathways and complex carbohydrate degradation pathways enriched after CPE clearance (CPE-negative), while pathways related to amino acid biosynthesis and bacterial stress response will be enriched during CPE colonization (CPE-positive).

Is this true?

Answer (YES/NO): NO